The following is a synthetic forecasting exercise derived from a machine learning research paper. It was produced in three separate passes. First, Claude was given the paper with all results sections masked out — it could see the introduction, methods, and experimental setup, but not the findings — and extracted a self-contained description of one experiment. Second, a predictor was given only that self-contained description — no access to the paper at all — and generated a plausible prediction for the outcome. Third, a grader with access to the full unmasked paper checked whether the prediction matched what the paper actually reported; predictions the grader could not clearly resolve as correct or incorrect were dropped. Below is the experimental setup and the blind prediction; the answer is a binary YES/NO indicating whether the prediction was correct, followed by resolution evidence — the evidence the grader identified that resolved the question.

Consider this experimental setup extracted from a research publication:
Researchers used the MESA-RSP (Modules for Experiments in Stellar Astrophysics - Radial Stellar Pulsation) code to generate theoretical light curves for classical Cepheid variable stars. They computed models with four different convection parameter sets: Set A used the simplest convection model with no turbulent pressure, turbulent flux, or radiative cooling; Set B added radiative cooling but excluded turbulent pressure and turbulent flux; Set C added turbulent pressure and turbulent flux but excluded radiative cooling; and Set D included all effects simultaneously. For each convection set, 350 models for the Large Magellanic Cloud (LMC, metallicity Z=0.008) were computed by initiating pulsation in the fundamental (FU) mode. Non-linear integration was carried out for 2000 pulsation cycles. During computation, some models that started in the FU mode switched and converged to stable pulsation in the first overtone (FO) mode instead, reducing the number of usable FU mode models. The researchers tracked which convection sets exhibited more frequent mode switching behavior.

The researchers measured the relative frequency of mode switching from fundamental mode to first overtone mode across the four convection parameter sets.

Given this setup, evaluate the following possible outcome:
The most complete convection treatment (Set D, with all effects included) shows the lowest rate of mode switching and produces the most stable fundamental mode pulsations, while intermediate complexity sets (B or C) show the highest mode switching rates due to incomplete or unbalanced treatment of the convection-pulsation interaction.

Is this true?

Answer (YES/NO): NO